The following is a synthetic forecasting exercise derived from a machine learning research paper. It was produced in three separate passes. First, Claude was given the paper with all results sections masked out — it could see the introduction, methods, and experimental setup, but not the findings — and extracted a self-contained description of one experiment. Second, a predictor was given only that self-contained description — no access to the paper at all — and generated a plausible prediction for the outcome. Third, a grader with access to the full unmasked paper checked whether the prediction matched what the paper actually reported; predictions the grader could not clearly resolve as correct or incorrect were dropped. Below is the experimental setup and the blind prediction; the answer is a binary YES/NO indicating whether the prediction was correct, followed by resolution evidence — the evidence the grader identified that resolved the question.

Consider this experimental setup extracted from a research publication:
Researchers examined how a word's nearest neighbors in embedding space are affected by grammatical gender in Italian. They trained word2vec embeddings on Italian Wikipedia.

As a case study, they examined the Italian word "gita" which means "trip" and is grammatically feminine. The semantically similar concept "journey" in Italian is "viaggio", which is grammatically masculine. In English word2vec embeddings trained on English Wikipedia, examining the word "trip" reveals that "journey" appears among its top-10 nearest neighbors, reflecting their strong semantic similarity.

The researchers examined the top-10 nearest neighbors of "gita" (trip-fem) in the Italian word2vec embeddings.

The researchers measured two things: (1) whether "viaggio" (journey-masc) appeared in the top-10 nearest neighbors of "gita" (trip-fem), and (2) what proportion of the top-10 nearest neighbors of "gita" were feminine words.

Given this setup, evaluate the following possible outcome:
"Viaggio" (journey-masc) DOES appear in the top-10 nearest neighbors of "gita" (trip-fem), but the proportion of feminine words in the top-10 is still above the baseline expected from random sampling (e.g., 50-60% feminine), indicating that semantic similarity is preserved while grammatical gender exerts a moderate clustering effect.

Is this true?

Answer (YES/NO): NO